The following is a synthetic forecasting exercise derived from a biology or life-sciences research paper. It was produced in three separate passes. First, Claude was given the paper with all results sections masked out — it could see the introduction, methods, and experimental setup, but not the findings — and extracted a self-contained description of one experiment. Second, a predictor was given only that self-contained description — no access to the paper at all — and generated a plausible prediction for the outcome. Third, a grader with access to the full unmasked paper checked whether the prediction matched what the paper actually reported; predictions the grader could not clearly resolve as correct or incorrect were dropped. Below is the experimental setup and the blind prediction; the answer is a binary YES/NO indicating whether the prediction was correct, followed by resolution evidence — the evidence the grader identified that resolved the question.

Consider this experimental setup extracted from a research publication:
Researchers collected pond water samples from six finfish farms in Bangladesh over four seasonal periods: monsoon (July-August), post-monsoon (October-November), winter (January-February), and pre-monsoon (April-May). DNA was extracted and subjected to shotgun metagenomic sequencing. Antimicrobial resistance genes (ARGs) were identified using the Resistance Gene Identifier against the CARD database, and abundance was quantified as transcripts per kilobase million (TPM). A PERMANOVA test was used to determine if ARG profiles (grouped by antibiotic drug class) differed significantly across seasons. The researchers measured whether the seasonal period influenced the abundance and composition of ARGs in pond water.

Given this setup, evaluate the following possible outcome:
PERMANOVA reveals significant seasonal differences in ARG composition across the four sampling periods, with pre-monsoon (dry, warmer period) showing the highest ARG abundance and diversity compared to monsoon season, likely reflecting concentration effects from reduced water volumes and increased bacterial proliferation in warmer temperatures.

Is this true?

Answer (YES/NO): NO